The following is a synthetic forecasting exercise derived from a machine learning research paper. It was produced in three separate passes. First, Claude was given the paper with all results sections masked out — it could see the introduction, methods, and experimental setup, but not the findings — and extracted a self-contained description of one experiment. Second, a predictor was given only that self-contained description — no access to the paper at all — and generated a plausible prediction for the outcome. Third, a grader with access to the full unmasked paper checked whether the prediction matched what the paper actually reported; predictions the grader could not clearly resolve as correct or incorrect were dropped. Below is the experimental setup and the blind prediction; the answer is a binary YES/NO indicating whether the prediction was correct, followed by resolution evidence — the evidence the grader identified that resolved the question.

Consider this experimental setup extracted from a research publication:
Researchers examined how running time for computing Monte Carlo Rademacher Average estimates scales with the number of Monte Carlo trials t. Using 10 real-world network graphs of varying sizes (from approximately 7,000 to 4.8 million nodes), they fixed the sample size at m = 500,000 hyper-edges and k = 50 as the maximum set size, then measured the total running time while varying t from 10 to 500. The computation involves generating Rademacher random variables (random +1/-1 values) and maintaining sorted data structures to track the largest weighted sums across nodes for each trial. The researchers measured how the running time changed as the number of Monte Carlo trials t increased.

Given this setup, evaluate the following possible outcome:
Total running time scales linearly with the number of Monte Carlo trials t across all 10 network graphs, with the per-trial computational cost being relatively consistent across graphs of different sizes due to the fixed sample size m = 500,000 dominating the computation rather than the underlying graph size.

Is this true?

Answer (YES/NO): NO